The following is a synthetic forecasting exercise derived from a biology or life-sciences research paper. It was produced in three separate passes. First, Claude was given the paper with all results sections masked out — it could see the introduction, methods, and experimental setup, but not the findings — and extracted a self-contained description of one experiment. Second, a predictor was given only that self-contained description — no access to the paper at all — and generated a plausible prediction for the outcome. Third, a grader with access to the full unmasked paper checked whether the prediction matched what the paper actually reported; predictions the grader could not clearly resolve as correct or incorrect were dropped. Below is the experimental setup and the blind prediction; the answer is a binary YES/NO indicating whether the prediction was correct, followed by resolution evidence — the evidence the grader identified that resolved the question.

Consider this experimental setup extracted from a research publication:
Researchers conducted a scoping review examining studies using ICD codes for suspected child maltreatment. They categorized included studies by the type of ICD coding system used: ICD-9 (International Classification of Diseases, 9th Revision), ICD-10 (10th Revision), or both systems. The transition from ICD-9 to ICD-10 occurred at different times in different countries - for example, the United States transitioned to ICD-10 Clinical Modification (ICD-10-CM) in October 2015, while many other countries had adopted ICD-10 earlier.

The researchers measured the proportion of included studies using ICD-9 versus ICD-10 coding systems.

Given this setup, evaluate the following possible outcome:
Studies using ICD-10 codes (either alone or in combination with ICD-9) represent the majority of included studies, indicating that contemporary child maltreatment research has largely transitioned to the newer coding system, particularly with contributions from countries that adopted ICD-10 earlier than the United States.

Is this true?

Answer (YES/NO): NO